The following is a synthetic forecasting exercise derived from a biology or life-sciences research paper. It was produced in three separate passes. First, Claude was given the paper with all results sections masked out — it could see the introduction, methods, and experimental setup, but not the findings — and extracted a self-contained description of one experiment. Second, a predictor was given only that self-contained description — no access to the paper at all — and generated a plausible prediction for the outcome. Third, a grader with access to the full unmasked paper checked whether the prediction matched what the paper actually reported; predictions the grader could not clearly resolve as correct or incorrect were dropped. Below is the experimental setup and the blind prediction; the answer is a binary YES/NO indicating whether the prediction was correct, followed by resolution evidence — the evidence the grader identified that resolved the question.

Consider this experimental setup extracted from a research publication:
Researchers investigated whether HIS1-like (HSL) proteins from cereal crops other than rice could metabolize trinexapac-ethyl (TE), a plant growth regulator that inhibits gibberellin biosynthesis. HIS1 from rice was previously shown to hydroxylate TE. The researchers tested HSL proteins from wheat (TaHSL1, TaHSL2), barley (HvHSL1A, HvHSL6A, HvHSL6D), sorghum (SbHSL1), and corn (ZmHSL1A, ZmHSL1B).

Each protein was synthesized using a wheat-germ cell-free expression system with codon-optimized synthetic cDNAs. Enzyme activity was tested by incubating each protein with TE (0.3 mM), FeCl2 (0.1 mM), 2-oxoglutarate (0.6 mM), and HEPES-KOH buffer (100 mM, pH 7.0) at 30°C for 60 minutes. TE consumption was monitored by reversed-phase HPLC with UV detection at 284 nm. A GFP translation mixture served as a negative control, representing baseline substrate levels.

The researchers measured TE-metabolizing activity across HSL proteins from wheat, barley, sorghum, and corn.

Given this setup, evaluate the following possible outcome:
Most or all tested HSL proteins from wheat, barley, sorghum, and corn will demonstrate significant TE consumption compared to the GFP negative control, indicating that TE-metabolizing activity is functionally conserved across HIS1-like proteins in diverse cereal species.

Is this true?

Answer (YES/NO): NO